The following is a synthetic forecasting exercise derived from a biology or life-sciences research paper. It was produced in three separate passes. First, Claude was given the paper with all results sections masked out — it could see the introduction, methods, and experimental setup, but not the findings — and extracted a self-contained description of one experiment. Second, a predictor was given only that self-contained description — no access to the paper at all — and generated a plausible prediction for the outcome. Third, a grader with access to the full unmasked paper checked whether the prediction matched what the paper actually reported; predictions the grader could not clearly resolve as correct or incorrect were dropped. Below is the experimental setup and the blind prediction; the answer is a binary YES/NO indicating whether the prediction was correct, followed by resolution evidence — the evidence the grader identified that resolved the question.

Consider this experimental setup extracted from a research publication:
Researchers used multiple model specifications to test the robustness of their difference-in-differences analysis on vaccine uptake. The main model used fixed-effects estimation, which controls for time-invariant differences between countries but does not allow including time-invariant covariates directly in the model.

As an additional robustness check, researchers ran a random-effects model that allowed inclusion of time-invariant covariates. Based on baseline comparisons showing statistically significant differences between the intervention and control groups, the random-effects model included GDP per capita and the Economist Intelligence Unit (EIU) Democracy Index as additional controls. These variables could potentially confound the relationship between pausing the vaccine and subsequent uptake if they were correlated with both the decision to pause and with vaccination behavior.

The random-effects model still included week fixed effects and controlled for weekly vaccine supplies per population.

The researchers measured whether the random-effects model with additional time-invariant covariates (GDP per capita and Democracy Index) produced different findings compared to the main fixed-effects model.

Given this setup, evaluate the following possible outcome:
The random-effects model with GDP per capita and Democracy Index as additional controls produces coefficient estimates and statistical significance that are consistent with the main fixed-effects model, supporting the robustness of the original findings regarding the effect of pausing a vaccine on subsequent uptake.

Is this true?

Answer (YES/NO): YES